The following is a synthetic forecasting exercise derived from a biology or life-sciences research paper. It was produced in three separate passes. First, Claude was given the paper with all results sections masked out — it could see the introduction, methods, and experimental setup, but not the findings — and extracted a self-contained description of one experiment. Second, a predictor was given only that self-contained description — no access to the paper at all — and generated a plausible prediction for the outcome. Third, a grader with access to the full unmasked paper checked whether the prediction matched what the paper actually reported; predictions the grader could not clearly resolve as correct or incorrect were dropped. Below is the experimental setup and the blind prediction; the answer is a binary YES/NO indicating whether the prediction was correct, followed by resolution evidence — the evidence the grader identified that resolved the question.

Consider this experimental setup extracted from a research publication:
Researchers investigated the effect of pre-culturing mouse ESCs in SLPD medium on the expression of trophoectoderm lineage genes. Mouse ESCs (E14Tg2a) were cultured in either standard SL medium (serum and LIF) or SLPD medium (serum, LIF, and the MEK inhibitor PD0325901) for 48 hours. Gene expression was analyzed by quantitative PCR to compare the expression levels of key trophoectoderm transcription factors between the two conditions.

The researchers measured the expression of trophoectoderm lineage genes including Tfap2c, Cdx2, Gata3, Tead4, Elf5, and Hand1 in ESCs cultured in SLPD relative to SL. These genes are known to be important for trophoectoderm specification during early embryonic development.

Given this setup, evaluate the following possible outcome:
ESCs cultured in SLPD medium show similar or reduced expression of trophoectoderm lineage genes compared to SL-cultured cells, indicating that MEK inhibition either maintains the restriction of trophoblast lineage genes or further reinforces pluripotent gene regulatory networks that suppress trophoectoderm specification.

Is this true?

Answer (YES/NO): NO